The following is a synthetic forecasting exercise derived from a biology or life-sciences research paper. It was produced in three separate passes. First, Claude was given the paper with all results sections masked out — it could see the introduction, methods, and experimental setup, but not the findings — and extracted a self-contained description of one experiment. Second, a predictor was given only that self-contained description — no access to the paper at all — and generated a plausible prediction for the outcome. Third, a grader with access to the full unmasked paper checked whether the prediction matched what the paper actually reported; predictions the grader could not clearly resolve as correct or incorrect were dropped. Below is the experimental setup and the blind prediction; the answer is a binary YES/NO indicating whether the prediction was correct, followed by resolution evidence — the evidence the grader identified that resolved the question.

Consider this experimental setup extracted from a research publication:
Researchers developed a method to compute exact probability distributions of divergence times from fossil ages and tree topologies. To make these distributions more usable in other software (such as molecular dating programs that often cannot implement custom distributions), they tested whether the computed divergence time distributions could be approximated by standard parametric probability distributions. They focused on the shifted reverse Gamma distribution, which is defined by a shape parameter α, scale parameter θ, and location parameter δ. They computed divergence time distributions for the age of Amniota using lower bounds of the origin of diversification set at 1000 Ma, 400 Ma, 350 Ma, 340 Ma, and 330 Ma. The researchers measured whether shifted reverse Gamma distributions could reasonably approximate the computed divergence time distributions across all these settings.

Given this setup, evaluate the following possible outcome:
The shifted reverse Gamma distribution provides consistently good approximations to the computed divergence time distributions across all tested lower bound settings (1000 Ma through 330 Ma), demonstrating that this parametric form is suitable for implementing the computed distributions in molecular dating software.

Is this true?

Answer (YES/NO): NO